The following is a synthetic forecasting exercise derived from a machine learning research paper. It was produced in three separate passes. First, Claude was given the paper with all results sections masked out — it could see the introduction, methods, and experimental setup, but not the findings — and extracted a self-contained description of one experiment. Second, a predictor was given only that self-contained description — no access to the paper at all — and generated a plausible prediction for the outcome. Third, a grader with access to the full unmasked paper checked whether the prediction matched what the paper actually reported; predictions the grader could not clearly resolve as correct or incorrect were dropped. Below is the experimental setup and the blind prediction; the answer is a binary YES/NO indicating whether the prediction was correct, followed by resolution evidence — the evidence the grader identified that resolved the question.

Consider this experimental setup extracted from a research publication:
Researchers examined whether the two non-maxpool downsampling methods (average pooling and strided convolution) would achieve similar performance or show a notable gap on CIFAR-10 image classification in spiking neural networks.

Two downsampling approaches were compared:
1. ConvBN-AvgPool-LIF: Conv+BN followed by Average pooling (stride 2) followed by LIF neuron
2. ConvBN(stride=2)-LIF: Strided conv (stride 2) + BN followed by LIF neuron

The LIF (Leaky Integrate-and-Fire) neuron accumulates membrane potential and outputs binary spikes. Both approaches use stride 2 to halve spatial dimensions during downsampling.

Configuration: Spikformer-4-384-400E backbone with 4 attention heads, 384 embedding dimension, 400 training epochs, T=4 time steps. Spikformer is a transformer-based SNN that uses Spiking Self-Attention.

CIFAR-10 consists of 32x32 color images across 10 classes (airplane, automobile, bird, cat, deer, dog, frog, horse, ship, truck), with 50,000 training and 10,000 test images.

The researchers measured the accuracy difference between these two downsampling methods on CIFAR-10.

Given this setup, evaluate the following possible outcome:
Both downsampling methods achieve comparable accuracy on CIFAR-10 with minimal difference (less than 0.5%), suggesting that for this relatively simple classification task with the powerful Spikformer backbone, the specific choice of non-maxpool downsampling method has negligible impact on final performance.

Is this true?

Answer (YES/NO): YES